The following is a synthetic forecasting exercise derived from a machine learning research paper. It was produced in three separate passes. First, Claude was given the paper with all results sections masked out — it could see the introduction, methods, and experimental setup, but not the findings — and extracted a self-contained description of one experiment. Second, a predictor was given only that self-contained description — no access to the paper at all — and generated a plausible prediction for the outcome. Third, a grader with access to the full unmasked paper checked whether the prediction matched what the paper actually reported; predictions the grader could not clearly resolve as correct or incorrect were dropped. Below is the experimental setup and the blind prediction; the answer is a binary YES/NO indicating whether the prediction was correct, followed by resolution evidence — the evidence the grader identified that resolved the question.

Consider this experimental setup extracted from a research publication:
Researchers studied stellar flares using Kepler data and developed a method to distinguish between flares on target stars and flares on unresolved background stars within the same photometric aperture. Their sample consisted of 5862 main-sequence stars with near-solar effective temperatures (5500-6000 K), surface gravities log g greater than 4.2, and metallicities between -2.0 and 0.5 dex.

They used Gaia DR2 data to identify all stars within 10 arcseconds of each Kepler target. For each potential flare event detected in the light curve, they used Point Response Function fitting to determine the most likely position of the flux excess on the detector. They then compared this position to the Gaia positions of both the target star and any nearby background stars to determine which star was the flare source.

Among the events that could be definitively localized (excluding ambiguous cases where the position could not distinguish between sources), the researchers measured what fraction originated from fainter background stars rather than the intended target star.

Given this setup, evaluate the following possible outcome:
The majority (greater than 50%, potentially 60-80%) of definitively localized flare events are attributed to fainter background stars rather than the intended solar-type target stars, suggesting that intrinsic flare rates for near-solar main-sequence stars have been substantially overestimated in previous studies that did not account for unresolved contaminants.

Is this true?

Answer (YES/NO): NO